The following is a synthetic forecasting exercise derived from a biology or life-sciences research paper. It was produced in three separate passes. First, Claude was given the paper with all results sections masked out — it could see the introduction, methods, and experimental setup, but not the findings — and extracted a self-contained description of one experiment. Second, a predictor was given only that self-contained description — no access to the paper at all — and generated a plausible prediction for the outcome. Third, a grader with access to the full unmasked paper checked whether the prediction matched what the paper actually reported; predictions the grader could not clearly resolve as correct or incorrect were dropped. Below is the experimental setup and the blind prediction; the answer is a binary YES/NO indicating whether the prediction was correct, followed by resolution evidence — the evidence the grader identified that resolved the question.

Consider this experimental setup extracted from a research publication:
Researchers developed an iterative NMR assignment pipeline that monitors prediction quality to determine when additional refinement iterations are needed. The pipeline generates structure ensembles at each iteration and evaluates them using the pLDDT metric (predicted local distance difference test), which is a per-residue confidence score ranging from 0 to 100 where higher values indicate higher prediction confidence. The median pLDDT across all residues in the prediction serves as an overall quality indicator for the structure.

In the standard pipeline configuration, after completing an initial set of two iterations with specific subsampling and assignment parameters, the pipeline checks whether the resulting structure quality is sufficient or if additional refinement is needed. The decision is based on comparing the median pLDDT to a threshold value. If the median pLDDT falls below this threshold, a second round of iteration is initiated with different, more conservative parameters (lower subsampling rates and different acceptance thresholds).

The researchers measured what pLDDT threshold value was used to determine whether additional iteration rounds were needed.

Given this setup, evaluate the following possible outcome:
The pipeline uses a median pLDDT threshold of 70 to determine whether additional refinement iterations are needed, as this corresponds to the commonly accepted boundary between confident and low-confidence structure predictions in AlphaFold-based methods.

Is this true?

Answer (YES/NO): NO